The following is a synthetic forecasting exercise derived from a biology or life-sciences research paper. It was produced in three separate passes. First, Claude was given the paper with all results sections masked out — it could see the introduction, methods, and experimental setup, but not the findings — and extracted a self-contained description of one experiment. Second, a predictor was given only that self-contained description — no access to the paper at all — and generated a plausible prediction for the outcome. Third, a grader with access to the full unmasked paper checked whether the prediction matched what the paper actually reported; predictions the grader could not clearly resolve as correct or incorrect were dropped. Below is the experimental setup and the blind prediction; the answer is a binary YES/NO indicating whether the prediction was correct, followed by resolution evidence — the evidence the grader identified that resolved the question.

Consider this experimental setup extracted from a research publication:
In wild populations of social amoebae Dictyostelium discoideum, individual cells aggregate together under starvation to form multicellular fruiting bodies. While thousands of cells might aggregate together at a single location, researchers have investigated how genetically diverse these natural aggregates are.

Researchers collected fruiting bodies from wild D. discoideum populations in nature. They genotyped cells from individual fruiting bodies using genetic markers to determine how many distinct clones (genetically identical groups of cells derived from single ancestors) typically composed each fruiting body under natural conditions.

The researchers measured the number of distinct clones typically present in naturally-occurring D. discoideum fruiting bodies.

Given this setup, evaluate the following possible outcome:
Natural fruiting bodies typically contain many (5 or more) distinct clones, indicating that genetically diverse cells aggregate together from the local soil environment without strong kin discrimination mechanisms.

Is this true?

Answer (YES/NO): NO